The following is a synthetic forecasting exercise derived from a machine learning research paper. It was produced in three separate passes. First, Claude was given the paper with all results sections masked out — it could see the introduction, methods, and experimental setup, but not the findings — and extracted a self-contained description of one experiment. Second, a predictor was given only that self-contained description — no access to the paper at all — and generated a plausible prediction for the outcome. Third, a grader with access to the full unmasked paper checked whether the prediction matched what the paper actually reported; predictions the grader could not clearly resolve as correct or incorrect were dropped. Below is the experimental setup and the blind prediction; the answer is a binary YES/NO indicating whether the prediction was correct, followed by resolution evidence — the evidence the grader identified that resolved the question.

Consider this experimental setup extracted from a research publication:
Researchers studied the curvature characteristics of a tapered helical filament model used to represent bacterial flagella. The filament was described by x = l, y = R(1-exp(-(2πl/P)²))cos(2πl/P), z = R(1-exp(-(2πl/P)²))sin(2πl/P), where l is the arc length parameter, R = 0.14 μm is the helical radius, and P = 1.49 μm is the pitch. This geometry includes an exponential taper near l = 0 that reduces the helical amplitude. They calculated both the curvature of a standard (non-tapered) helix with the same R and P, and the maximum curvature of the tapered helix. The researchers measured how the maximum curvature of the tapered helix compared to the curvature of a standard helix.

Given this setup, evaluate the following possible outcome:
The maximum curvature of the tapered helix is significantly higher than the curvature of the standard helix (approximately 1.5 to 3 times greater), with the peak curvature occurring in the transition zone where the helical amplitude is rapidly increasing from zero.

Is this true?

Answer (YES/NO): NO